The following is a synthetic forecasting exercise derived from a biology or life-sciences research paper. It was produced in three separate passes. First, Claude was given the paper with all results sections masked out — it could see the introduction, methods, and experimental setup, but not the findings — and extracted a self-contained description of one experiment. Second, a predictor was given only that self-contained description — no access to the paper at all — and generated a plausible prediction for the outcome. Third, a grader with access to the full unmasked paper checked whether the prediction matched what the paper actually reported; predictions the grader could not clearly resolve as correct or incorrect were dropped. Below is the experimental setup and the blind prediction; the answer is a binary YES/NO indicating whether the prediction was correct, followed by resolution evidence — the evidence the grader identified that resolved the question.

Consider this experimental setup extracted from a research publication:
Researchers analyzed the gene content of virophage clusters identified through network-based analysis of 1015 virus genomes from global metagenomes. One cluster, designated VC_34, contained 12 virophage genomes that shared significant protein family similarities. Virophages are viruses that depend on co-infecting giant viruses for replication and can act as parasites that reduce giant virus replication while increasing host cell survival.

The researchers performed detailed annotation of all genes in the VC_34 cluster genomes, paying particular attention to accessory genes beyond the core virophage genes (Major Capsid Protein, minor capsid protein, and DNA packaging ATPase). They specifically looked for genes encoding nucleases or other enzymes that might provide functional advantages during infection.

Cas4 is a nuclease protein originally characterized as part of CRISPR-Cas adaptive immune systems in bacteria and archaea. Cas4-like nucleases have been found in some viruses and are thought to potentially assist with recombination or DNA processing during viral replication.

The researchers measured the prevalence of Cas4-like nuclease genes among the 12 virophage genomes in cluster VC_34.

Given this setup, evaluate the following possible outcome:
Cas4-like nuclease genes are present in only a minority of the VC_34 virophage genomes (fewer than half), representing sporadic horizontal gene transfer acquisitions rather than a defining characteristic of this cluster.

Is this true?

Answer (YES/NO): NO